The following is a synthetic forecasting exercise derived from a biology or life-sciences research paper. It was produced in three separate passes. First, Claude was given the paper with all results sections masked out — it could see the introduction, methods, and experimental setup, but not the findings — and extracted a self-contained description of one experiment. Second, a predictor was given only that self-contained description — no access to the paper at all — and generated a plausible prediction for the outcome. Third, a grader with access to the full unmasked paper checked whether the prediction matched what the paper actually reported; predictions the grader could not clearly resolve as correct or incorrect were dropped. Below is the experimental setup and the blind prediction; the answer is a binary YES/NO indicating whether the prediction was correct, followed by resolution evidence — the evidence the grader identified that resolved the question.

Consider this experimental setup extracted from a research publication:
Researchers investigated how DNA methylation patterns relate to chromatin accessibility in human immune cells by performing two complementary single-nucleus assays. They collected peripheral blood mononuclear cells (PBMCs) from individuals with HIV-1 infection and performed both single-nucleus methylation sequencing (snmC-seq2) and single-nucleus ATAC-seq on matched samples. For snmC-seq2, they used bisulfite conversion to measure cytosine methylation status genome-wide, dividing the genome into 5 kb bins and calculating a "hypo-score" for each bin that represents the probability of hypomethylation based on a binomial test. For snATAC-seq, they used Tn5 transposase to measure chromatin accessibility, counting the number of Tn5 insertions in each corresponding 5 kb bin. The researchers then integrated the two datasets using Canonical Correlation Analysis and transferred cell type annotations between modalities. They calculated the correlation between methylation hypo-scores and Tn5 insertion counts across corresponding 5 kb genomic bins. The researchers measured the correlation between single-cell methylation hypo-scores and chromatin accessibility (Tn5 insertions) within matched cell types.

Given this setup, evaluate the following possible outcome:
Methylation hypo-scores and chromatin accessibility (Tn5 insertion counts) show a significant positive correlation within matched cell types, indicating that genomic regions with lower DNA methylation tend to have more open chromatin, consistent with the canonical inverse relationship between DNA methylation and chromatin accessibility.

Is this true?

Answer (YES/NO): YES